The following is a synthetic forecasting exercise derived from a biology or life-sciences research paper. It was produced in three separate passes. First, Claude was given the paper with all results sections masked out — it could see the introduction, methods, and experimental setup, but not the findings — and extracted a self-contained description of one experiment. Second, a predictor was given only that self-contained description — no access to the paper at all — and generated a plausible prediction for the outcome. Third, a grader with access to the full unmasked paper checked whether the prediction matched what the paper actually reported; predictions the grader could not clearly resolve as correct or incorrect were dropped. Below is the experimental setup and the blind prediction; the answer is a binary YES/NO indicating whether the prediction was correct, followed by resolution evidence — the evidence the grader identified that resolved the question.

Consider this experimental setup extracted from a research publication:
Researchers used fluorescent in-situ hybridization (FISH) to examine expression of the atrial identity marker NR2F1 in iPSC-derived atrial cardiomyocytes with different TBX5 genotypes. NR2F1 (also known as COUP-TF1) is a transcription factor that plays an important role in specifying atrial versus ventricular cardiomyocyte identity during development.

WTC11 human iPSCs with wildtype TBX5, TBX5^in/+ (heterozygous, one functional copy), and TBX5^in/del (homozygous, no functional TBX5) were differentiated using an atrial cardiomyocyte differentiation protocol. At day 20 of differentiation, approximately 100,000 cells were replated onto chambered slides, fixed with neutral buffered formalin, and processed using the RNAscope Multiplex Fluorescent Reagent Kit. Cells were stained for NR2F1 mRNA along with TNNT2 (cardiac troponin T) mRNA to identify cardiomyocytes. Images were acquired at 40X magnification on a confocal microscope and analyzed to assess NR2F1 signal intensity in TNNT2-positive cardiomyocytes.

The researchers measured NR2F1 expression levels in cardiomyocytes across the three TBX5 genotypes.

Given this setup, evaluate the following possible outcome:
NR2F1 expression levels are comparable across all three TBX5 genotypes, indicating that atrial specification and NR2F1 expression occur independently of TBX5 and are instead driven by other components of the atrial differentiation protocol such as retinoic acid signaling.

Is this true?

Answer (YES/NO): NO